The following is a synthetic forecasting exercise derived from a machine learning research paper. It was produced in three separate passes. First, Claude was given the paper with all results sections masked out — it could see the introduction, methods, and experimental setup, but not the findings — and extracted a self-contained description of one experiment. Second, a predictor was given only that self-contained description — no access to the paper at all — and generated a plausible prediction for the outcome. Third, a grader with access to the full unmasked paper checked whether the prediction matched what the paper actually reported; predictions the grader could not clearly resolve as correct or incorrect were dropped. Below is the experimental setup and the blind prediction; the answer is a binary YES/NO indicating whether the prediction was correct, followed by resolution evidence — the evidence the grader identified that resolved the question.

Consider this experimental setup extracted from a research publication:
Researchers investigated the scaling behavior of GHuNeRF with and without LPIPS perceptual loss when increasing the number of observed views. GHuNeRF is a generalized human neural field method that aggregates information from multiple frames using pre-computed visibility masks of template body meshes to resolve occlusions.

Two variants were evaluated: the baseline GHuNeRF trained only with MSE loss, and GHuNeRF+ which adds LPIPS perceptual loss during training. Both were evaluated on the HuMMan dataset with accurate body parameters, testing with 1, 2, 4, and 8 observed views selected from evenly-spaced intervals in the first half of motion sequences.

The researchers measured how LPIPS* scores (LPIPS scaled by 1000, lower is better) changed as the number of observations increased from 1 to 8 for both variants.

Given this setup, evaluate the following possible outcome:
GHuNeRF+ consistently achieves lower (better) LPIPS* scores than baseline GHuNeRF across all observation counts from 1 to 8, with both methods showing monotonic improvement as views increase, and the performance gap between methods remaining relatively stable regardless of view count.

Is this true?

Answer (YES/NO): NO